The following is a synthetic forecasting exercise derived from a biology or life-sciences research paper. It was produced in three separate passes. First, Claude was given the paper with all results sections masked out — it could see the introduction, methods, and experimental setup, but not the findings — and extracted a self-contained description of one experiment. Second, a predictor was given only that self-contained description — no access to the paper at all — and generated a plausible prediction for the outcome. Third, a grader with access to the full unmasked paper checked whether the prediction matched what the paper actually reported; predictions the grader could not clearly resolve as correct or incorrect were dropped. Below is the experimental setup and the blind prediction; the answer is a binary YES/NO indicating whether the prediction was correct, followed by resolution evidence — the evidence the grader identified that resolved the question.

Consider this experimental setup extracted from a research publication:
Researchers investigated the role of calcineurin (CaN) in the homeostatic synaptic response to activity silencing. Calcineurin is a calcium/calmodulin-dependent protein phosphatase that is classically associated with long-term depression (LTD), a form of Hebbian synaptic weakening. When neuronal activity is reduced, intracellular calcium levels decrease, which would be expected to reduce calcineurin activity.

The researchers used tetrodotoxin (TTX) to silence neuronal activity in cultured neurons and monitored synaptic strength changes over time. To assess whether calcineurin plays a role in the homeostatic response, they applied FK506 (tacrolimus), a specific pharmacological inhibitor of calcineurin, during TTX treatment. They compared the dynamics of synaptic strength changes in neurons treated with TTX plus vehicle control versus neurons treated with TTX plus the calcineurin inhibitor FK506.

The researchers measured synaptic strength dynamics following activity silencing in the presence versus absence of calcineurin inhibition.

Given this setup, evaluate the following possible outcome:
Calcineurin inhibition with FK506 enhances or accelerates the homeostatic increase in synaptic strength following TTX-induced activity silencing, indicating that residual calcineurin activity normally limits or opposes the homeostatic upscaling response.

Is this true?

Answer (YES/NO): YES